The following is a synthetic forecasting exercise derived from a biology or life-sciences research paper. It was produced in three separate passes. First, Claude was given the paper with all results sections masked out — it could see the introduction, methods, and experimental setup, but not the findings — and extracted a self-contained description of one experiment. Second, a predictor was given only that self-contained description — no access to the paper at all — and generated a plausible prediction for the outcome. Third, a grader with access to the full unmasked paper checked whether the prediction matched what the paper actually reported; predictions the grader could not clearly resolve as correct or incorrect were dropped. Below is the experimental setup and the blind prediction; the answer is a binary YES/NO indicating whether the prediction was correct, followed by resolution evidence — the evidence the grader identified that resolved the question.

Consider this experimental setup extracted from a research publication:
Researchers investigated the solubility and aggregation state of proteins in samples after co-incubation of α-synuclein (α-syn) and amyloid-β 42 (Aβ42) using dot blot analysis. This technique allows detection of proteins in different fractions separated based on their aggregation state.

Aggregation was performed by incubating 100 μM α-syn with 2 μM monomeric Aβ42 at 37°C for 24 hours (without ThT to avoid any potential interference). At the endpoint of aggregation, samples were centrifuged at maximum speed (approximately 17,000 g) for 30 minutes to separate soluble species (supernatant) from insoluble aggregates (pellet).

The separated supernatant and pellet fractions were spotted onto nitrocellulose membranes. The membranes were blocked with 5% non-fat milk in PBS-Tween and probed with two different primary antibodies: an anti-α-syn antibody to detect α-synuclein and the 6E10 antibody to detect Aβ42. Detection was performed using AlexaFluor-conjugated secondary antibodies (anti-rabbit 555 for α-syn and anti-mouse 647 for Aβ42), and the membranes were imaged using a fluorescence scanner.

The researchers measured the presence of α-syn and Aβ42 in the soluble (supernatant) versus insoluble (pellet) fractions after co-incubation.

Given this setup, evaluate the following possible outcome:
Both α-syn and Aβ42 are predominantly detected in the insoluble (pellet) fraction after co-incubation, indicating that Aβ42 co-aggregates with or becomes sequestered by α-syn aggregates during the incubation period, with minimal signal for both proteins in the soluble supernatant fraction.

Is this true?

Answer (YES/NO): NO